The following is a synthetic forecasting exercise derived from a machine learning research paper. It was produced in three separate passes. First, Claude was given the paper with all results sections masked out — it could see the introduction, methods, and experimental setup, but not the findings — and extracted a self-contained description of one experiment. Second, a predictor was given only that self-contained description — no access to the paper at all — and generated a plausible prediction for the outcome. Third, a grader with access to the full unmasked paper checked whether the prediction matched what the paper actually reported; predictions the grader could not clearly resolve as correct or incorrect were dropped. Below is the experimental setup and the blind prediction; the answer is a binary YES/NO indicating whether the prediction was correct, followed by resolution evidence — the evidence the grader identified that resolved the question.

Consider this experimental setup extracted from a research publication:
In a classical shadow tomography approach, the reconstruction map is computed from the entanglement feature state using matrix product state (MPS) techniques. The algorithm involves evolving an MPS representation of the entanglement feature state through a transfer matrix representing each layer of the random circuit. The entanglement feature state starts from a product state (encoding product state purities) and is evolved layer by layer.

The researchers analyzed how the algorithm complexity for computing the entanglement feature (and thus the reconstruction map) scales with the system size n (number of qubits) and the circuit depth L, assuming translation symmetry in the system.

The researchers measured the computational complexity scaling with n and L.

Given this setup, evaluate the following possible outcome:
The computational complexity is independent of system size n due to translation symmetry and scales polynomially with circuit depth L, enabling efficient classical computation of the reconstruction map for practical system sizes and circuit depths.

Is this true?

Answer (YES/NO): YES